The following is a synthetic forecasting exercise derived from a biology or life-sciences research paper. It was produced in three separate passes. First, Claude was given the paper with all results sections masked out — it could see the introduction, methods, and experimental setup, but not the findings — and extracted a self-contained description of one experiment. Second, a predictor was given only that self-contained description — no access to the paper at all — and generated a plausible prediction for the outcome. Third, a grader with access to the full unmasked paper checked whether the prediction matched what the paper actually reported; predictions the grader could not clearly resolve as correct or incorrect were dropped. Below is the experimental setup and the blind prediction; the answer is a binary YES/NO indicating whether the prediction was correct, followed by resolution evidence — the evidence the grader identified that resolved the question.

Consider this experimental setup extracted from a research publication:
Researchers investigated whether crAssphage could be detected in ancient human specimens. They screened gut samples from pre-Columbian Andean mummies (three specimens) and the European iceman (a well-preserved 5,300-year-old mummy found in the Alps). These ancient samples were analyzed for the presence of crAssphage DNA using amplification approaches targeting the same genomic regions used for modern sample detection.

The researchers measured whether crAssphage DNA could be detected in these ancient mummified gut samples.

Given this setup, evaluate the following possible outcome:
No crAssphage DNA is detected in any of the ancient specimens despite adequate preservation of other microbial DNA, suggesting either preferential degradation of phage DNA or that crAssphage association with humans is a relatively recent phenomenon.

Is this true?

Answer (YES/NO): NO